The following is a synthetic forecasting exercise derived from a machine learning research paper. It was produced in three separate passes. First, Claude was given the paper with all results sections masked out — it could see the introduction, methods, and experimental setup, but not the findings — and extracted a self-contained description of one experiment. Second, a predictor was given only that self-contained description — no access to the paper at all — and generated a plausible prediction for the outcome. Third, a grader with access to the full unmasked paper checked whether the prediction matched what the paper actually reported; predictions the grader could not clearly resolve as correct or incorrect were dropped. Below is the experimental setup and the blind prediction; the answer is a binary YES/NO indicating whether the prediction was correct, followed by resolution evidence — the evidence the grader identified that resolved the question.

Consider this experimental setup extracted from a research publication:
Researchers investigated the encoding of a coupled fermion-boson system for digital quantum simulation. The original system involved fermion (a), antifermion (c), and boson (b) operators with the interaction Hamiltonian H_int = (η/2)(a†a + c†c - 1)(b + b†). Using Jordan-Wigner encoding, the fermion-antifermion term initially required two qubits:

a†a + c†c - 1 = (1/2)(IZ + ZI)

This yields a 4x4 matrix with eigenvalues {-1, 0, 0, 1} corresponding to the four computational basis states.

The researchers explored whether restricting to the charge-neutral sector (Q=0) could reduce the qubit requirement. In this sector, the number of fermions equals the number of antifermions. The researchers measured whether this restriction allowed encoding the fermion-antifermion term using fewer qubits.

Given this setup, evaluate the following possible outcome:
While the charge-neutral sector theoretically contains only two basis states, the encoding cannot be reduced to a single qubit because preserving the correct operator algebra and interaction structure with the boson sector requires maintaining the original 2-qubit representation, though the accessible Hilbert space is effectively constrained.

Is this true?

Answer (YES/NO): NO